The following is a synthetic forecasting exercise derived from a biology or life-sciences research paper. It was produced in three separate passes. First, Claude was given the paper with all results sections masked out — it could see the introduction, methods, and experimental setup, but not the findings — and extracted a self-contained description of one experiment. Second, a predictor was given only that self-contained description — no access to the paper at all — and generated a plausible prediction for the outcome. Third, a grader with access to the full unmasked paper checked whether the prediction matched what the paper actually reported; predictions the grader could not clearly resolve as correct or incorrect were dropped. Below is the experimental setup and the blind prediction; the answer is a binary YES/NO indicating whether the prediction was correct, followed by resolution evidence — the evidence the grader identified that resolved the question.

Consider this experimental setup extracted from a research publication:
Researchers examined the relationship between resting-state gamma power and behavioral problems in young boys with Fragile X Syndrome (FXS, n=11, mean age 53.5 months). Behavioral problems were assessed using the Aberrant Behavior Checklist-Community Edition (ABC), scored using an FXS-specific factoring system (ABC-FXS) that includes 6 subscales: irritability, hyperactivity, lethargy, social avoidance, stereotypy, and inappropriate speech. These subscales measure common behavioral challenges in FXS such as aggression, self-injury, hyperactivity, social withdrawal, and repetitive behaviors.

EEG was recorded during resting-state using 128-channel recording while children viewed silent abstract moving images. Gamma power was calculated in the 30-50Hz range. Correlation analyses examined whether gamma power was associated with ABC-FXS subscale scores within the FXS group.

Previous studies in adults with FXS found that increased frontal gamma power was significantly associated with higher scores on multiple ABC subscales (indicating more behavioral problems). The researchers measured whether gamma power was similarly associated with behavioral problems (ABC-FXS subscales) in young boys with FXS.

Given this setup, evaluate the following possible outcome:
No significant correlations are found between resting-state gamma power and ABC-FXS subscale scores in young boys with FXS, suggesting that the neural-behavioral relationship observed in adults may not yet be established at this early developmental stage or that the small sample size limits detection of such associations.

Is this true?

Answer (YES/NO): YES